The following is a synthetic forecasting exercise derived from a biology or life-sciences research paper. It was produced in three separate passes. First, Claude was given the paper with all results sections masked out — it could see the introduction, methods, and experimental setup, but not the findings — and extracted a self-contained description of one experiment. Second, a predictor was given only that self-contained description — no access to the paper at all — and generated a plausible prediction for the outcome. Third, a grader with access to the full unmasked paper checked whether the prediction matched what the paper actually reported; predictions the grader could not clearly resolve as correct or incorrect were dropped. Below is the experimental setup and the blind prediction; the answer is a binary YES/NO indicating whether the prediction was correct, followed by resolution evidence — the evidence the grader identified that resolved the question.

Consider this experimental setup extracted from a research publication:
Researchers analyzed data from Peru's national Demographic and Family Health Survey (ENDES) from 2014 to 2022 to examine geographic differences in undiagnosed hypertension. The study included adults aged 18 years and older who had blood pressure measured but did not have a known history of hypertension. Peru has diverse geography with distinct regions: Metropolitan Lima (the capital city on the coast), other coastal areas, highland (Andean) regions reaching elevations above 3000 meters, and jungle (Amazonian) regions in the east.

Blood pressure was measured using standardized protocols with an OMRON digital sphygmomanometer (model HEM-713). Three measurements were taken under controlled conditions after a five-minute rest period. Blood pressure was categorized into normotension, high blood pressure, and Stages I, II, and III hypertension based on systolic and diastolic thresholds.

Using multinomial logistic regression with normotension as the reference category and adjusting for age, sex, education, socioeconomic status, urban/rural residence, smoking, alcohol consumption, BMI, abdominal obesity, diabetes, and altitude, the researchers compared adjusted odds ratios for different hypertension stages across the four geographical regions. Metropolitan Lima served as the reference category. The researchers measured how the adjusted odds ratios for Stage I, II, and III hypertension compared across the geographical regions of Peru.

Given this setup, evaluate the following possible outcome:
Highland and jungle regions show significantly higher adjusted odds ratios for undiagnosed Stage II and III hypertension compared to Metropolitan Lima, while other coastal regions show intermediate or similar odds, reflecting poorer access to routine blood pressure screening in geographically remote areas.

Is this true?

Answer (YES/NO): NO